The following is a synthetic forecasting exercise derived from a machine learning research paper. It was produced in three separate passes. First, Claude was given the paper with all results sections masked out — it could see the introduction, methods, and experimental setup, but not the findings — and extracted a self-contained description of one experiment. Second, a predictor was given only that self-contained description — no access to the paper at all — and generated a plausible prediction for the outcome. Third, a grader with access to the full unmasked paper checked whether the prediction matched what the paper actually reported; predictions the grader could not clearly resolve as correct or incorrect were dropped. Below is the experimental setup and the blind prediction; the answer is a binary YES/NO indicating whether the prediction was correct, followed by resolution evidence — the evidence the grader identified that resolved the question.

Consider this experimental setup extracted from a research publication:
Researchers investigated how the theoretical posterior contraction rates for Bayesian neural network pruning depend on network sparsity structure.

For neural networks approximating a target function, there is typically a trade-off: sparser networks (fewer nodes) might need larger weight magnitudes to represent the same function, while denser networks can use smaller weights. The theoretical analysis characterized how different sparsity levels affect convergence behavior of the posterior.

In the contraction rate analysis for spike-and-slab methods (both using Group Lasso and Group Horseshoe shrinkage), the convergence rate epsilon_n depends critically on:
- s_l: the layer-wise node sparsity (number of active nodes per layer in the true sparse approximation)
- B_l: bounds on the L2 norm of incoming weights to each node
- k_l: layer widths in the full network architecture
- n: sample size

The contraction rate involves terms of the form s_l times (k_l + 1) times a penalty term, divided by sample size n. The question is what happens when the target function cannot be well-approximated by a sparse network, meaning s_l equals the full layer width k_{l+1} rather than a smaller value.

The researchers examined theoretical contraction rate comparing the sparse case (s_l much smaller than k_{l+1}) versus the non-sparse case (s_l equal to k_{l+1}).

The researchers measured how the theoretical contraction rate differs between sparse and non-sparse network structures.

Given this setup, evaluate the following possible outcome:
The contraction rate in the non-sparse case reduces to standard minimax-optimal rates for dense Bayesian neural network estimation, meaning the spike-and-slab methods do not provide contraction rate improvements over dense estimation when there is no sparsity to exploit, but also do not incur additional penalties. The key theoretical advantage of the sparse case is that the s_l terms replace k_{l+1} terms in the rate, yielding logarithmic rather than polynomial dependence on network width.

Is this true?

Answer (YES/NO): NO